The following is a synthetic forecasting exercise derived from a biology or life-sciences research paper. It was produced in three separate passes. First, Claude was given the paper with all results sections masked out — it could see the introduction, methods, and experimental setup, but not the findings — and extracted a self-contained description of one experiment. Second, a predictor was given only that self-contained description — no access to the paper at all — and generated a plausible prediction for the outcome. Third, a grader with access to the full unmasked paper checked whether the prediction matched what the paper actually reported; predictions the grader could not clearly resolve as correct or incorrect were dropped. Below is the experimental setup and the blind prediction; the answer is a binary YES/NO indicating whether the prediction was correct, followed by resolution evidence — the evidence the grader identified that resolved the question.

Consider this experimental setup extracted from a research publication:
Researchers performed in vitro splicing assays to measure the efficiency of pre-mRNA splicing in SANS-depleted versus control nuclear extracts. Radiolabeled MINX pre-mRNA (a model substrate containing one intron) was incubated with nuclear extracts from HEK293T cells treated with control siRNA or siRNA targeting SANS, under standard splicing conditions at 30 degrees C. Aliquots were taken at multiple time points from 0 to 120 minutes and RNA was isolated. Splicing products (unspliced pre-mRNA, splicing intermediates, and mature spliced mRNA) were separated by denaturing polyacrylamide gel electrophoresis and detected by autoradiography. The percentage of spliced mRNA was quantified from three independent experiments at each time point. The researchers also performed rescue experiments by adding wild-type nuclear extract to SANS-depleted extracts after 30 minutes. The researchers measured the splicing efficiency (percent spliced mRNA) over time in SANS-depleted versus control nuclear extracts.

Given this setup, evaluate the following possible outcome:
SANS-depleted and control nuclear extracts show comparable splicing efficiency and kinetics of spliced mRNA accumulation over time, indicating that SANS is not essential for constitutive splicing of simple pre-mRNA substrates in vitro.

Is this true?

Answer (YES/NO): NO